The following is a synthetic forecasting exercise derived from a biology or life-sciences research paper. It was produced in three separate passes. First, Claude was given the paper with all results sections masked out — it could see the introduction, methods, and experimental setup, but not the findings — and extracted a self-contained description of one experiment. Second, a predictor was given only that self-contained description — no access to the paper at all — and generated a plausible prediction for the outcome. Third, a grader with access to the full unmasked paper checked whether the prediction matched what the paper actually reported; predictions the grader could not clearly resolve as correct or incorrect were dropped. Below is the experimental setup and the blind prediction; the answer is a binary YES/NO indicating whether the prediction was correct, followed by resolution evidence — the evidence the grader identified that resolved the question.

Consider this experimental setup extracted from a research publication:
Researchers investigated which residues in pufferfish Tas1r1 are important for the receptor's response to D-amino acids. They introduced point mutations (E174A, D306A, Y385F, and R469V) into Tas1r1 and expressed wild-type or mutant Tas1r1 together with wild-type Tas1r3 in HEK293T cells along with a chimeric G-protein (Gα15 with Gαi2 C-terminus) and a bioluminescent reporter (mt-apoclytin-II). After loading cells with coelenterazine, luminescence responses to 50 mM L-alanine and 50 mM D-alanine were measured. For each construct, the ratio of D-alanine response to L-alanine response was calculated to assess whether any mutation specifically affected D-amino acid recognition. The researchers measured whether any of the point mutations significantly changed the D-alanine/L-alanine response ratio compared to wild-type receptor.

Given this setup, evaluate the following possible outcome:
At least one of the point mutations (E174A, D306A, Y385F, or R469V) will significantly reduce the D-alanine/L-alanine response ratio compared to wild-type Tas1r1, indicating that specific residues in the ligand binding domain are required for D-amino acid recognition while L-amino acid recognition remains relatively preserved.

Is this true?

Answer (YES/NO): YES